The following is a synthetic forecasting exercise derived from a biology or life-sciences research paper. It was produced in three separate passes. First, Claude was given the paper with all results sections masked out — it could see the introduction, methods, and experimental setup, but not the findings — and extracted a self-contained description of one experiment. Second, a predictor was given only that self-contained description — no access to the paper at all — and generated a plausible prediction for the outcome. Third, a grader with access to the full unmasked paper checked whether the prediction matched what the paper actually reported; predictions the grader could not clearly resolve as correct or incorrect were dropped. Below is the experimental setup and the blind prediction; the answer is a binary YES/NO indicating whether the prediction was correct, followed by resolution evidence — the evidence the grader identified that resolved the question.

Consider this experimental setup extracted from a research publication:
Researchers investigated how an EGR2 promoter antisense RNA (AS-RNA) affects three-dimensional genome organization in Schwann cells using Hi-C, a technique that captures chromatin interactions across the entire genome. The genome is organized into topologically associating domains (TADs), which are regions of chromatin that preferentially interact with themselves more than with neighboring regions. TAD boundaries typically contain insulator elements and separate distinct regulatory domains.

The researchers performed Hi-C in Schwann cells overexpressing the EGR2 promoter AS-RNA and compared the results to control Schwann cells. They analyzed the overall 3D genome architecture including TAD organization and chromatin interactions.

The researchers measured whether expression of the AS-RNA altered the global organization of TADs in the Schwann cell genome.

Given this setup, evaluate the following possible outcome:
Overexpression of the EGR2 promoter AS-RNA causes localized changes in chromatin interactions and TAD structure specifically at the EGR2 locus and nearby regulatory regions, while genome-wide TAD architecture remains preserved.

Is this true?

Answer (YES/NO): NO